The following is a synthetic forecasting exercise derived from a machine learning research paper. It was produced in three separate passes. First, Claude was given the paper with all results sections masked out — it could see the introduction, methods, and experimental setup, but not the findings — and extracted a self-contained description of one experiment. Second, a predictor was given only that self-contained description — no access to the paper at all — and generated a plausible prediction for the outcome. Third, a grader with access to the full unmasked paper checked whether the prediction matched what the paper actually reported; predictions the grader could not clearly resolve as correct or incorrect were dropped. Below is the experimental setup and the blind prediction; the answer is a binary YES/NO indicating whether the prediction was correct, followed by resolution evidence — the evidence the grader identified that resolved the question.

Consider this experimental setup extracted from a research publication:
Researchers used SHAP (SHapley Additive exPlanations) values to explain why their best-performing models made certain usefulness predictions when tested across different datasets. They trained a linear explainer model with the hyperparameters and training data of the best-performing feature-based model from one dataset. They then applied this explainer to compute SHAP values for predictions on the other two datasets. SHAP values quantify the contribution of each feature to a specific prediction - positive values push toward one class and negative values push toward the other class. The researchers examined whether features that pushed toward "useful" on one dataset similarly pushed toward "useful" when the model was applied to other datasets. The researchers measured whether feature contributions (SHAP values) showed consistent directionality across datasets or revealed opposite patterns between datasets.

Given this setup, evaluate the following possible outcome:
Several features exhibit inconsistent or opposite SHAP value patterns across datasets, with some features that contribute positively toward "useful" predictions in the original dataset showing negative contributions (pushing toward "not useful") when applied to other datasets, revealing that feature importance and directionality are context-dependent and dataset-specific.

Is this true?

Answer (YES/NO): YES